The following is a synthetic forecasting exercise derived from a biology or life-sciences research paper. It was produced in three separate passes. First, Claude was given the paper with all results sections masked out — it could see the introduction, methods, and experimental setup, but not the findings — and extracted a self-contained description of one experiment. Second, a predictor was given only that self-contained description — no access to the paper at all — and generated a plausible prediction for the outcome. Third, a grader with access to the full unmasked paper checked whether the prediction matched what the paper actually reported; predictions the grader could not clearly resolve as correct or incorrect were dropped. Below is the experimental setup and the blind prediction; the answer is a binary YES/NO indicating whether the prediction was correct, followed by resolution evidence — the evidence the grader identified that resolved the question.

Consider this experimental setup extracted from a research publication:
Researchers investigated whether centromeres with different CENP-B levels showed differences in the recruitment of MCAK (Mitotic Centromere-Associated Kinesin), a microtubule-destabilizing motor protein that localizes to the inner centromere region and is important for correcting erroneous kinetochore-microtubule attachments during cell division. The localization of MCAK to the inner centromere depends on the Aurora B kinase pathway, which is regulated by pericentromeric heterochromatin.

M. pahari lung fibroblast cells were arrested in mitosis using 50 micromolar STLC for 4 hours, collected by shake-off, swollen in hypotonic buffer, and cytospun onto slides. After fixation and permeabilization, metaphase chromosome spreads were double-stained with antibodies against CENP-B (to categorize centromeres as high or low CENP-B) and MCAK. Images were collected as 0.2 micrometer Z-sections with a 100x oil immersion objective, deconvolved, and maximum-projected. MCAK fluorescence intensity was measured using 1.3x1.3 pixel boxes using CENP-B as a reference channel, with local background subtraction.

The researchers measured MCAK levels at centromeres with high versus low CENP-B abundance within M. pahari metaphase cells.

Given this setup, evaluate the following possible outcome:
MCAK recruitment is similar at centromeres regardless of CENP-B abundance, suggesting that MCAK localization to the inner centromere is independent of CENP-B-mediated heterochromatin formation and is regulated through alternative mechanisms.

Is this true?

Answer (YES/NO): NO